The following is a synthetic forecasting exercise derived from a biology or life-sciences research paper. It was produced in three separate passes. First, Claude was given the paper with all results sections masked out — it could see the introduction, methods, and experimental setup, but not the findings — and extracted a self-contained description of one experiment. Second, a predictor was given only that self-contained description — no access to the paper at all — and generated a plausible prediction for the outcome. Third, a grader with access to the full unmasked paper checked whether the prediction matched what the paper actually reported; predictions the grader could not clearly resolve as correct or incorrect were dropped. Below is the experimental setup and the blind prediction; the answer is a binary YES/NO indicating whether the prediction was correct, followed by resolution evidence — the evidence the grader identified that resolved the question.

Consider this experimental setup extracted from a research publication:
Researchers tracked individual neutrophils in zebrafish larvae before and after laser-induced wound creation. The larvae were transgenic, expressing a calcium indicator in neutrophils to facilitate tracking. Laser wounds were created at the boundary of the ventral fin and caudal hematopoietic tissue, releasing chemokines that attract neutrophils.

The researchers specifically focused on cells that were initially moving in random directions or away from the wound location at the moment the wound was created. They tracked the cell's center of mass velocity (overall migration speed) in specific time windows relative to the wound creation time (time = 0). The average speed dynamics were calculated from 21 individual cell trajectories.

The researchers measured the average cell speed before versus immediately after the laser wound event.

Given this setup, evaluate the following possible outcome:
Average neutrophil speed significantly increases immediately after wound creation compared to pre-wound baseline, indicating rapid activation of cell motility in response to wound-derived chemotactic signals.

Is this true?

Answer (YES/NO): NO